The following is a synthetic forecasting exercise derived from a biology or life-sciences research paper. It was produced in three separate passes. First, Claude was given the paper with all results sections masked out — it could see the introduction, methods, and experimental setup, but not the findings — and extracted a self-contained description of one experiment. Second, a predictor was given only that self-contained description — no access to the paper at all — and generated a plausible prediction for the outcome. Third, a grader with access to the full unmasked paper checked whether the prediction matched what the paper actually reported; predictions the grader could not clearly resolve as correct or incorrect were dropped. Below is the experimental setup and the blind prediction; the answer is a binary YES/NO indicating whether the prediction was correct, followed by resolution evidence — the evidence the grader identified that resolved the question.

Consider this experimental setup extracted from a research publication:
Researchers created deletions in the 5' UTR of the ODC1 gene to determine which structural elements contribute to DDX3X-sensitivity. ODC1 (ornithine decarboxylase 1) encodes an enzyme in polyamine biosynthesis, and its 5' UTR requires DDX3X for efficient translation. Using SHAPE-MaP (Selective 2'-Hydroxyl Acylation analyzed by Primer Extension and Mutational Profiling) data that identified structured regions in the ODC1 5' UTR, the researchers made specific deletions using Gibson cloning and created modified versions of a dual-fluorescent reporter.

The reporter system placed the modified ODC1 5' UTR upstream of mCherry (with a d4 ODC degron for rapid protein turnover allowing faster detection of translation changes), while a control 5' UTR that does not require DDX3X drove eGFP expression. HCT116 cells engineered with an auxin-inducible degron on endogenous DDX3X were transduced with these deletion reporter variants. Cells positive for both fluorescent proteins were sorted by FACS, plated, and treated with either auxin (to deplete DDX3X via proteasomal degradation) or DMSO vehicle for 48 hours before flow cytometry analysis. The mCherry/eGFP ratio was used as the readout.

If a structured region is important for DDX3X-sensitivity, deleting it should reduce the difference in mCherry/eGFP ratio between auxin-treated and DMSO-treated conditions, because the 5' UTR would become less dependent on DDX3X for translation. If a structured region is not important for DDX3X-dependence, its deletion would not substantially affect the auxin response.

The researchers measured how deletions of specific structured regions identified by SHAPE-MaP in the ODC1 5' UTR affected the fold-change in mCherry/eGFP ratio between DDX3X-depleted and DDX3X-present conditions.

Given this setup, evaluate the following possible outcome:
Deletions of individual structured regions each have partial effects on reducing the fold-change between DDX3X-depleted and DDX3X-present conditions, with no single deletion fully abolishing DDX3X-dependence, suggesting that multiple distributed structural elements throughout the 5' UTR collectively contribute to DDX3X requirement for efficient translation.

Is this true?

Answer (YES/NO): NO